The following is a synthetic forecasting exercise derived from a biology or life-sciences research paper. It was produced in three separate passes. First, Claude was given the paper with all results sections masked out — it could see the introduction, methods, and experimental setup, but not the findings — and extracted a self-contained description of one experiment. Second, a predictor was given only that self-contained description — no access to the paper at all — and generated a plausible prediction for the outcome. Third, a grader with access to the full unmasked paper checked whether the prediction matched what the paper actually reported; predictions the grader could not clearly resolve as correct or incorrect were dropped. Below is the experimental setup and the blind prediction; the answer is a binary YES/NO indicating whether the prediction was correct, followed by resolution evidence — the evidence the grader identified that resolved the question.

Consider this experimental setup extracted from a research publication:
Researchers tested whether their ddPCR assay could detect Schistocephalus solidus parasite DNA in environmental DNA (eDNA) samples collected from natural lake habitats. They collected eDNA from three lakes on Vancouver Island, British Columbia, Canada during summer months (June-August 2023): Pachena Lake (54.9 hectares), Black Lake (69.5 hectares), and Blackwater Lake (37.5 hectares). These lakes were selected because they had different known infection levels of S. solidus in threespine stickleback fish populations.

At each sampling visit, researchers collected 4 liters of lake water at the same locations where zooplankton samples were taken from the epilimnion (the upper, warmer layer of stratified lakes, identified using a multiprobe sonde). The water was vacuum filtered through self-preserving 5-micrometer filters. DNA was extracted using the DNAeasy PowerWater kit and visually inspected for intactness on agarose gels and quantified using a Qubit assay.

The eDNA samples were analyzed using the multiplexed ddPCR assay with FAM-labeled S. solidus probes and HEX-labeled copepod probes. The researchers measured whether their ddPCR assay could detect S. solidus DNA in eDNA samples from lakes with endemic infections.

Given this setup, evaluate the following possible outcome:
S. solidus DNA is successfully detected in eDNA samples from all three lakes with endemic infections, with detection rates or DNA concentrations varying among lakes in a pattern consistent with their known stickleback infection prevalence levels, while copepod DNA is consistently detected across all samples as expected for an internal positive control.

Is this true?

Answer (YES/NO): NO